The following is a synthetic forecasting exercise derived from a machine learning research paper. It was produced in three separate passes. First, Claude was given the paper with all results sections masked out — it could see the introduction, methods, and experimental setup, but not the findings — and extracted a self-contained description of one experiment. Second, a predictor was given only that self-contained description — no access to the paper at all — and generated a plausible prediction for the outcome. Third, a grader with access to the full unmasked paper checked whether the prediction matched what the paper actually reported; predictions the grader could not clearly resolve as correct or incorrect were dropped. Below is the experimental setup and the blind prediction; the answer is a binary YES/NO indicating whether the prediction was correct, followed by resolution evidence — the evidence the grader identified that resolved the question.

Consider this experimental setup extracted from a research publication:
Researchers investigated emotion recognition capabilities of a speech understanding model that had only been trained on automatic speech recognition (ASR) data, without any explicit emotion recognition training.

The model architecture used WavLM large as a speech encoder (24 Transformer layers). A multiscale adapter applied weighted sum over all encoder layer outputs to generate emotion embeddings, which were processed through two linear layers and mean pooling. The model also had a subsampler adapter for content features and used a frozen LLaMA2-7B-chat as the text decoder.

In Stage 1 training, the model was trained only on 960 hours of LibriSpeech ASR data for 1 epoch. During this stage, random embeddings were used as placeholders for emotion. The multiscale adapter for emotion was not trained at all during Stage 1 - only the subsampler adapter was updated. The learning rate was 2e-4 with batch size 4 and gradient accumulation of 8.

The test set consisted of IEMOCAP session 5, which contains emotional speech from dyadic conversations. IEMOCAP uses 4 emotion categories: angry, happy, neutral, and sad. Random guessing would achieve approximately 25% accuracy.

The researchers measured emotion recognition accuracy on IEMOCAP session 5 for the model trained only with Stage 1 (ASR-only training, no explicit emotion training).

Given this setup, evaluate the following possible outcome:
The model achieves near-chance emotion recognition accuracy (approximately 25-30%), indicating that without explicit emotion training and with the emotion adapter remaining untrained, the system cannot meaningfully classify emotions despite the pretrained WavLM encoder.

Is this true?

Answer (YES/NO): NO